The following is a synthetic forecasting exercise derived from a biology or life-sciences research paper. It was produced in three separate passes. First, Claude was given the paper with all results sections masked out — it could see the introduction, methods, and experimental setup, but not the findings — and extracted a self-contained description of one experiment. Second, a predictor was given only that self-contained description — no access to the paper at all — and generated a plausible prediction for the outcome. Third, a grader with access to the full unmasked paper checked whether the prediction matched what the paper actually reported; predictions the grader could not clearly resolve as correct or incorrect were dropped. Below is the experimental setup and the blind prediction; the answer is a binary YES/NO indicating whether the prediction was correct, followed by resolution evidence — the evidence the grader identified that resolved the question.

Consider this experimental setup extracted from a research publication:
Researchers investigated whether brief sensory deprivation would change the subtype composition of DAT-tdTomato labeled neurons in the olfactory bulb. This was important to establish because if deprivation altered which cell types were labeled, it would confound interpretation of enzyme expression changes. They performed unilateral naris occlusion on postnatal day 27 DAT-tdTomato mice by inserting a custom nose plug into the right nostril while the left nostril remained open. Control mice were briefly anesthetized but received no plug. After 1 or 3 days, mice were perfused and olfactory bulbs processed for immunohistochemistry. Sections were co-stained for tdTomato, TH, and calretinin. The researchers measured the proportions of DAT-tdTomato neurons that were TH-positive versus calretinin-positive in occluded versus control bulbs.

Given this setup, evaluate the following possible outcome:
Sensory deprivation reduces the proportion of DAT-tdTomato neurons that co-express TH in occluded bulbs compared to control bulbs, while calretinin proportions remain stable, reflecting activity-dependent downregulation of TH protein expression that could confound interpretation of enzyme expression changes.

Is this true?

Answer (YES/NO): NO